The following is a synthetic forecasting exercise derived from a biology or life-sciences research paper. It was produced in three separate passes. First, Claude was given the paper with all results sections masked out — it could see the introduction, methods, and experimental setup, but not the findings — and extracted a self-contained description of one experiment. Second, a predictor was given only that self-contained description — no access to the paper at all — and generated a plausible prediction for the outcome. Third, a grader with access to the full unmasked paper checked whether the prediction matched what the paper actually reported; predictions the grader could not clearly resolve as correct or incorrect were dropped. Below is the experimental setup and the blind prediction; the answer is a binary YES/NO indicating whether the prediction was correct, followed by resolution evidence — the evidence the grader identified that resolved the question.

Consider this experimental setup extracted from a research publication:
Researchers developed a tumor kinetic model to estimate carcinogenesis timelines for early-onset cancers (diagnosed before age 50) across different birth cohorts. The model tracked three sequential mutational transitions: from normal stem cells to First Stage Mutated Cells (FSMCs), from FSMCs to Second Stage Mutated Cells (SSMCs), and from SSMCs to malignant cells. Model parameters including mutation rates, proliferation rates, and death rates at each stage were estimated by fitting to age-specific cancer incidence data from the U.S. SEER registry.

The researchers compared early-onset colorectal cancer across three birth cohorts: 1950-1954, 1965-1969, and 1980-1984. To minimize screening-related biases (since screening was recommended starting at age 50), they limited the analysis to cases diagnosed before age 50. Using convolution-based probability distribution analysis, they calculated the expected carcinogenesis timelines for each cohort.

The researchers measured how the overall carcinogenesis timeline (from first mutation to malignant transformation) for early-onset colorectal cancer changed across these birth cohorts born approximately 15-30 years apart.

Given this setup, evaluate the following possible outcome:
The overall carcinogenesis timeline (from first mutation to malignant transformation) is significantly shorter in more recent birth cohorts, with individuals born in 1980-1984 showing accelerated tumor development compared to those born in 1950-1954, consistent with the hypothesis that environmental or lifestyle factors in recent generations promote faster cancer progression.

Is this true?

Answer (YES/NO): YES